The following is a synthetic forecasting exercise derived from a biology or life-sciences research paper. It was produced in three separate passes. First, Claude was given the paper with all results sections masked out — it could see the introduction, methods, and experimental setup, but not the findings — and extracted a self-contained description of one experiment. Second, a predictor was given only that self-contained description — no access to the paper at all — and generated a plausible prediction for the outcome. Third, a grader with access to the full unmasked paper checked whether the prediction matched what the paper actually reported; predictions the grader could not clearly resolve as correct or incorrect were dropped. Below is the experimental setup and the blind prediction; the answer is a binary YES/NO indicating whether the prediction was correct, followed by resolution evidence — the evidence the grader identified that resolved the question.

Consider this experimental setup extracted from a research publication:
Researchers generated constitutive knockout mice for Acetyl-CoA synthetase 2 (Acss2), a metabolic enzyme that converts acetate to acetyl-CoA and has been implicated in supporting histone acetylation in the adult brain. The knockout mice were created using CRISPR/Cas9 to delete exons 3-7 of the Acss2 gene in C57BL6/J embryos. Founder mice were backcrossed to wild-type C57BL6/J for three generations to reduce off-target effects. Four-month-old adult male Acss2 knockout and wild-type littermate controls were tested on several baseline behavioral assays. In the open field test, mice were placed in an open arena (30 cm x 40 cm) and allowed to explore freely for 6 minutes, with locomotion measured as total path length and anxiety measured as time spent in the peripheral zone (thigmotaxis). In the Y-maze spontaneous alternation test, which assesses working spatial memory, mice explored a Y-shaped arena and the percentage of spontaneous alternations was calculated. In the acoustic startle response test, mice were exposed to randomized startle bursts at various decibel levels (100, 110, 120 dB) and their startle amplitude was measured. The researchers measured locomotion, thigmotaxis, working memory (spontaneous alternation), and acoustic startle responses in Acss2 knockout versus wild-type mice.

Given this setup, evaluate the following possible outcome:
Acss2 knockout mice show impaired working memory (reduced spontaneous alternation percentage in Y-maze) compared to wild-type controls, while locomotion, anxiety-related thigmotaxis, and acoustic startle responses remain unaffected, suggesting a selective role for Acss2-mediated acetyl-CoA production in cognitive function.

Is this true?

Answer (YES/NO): NO